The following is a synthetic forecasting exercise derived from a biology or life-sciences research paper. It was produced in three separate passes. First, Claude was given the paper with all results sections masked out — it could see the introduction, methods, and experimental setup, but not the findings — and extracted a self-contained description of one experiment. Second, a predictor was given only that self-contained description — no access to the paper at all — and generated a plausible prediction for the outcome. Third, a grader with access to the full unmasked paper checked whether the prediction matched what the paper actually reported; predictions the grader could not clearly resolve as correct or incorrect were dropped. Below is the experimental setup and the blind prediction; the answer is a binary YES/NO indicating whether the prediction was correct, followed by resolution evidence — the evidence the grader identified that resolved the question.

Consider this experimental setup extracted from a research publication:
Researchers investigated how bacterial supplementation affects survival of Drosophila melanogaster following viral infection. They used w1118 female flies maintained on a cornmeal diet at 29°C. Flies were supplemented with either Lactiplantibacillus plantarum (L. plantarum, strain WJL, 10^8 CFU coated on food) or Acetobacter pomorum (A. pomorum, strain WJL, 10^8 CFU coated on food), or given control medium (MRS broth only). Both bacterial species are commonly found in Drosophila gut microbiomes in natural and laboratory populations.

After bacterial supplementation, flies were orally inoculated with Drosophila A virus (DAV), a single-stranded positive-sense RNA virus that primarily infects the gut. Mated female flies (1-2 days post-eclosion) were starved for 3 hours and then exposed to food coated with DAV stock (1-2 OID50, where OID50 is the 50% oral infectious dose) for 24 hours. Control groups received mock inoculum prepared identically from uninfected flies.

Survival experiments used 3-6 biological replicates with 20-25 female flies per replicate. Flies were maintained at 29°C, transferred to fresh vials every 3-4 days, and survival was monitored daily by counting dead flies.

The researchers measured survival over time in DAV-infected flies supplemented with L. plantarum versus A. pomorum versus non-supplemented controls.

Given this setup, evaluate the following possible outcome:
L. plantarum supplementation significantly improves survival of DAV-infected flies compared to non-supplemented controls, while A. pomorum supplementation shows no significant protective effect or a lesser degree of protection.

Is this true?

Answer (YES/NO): NO